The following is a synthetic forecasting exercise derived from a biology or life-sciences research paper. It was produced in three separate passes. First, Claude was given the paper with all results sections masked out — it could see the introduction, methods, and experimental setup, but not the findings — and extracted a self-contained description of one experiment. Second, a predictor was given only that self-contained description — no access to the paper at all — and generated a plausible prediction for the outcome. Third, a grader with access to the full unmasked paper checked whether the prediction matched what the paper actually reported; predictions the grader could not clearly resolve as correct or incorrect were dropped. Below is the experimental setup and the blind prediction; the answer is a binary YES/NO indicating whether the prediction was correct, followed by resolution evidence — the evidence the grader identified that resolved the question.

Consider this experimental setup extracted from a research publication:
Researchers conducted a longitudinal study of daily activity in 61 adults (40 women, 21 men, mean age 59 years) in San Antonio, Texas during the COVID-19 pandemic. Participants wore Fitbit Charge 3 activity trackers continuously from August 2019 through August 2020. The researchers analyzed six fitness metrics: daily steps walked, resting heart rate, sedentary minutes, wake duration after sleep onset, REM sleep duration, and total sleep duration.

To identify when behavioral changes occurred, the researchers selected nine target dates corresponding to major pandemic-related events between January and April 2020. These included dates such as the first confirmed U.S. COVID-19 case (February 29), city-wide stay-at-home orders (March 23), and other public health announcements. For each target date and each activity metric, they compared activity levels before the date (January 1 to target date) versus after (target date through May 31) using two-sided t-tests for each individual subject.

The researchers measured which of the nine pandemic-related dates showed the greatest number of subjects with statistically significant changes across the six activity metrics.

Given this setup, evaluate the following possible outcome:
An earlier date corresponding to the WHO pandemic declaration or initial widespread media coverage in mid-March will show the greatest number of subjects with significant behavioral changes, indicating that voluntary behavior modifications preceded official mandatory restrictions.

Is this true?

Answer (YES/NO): NO